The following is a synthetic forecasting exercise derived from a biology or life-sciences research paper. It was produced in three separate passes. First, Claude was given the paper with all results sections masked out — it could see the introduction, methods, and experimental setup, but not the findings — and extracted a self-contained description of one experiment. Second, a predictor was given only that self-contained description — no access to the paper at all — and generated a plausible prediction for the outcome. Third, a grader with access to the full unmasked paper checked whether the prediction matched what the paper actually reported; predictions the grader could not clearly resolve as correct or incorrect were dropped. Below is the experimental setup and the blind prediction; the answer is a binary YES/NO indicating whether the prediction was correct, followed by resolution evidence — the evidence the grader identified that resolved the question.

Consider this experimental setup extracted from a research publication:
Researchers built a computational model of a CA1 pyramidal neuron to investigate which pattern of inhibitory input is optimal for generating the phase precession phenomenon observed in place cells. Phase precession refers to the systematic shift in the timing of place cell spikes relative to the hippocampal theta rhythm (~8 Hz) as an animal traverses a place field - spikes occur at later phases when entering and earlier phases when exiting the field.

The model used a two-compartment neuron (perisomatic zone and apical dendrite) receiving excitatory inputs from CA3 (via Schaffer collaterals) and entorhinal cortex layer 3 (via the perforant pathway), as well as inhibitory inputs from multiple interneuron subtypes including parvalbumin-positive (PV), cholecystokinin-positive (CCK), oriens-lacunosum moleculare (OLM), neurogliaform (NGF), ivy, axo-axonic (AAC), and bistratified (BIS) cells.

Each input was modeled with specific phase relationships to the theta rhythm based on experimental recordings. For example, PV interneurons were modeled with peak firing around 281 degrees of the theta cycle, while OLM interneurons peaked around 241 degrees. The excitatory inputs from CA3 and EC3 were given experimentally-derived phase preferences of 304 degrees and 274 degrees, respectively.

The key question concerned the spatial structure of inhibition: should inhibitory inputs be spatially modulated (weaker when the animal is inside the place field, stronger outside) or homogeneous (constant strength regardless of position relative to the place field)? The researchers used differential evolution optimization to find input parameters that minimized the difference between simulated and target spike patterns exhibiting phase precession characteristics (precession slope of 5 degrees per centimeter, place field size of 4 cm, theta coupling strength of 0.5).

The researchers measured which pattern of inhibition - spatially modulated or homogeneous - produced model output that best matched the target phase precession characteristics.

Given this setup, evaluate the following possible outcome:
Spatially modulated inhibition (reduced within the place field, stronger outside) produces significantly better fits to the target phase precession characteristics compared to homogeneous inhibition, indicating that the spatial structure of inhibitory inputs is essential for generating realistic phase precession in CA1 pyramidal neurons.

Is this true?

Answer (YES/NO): NO